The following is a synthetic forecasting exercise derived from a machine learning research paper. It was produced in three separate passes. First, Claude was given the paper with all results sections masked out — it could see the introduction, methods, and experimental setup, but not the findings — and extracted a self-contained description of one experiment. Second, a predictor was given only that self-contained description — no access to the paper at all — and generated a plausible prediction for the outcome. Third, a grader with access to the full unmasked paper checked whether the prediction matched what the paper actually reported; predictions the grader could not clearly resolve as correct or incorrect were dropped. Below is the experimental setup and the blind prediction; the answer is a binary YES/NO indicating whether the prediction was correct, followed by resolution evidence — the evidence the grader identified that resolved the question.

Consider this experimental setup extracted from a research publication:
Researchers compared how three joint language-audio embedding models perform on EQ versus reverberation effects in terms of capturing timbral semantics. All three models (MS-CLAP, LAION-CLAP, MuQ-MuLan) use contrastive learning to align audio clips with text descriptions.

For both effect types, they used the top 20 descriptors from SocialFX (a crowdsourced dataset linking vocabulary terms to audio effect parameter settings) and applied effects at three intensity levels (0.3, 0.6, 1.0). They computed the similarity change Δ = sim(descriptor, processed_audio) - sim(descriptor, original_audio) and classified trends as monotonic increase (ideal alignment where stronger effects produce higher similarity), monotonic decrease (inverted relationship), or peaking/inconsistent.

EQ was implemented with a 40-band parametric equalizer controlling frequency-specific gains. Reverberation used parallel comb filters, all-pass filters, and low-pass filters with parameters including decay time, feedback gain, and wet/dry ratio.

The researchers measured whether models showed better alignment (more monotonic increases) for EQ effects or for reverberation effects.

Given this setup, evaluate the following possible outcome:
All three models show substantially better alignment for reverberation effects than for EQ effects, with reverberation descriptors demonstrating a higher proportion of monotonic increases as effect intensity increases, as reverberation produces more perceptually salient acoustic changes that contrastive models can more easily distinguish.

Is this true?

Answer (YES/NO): NO